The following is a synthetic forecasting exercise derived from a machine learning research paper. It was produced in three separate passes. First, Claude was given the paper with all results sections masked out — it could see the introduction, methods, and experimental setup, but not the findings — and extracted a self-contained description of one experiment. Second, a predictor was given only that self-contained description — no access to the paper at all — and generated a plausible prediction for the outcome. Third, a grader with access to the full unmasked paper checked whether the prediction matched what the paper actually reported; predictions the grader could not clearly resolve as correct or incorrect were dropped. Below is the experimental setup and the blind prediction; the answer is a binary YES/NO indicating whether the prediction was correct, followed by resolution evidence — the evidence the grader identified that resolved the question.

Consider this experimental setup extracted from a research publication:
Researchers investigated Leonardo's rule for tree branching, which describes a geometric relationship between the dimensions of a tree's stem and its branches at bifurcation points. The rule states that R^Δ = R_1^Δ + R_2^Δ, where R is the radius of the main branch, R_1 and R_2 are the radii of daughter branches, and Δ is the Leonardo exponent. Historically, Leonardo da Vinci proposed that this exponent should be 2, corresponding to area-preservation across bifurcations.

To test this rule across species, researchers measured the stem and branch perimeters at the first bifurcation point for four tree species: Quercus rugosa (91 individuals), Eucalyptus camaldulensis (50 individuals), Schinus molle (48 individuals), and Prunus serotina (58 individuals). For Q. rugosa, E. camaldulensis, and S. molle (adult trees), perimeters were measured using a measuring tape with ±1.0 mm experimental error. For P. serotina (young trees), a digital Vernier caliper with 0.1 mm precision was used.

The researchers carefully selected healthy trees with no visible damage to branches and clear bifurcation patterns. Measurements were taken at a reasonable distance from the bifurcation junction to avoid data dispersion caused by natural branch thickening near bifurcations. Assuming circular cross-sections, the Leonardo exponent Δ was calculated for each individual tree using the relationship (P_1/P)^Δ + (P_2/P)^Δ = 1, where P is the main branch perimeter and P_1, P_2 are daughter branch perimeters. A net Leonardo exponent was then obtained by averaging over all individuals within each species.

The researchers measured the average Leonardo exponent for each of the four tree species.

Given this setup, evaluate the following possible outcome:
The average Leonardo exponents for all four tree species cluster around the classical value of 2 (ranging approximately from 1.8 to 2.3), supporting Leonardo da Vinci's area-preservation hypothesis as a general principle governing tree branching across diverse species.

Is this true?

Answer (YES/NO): YES